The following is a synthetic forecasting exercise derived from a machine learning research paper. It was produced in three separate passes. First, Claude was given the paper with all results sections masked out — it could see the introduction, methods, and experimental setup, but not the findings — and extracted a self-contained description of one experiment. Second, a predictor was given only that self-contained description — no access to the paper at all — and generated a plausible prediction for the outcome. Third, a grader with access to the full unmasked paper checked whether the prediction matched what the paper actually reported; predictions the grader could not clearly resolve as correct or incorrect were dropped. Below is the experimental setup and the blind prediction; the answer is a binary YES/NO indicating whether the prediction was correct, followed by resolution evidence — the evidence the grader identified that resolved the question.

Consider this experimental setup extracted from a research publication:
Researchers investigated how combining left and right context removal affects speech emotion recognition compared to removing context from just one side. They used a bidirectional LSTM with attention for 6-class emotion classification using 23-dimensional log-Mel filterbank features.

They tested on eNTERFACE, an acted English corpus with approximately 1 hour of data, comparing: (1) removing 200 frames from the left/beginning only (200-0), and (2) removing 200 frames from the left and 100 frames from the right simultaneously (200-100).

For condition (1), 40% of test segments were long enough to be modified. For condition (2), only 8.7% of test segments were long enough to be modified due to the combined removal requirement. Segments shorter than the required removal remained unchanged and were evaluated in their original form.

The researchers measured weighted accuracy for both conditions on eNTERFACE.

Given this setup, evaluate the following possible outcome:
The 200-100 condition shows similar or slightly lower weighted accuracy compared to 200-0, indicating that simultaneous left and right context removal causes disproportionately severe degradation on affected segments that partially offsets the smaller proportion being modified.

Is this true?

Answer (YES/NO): NO